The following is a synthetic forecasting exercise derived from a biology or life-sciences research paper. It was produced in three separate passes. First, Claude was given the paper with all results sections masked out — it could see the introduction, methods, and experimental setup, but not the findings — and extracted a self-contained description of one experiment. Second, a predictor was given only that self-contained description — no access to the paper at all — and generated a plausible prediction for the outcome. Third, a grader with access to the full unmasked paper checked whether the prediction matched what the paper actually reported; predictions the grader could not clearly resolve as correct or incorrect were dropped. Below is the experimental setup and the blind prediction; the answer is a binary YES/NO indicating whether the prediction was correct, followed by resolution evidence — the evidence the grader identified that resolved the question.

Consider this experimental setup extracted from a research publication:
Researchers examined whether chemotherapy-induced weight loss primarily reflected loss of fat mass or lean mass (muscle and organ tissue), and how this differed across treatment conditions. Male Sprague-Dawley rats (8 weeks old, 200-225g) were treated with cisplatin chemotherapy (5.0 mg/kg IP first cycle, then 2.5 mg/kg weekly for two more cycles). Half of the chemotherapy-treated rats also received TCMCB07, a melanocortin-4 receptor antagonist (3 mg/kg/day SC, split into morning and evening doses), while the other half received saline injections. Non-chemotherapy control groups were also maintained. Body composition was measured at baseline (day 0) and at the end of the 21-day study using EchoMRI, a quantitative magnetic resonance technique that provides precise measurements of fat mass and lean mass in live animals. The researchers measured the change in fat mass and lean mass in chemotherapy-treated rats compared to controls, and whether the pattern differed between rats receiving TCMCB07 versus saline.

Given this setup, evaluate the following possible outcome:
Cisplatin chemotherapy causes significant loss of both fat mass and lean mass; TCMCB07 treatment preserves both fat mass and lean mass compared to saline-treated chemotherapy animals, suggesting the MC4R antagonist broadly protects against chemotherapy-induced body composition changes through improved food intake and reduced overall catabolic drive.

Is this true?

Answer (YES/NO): NO